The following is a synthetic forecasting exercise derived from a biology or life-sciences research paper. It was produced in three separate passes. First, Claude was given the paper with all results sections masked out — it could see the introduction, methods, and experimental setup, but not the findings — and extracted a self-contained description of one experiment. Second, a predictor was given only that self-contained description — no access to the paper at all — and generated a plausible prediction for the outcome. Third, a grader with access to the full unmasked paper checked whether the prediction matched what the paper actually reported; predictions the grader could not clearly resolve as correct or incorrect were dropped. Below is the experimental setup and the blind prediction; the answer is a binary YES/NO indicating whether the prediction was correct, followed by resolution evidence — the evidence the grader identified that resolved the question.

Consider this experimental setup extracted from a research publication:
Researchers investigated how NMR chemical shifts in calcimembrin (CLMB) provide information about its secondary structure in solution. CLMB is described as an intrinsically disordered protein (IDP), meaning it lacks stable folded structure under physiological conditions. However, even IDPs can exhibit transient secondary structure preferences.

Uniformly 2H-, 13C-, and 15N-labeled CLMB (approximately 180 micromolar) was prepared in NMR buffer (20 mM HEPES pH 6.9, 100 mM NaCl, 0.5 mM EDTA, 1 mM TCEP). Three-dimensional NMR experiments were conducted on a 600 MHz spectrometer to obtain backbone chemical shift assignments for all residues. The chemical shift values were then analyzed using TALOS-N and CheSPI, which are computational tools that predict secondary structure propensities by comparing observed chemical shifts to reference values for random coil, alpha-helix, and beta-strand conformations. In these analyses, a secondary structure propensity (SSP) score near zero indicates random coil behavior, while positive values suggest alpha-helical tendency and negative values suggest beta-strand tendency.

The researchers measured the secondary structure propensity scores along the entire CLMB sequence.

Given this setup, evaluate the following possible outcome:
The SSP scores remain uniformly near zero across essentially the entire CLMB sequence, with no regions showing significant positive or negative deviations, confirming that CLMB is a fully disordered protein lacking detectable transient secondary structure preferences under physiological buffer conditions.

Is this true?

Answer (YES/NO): NO